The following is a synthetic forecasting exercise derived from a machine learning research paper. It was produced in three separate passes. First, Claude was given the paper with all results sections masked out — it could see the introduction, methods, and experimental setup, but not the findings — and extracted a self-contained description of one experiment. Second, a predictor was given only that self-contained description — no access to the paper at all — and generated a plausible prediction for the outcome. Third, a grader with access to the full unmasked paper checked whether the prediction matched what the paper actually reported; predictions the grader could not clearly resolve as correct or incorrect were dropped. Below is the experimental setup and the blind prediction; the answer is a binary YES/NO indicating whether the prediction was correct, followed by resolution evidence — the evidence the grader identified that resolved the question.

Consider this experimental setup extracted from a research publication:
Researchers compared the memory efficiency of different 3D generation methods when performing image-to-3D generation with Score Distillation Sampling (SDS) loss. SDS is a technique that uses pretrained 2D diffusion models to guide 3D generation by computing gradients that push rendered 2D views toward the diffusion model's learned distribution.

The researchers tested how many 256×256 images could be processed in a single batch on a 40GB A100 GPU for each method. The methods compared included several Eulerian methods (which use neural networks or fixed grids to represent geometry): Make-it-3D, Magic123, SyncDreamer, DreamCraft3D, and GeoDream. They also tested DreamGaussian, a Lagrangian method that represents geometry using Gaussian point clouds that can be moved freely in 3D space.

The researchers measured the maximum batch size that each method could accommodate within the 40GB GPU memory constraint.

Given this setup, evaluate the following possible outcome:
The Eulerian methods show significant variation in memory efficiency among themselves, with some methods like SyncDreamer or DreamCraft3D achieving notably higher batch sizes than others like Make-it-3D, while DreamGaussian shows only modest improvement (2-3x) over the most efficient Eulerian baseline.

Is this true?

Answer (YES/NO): NO